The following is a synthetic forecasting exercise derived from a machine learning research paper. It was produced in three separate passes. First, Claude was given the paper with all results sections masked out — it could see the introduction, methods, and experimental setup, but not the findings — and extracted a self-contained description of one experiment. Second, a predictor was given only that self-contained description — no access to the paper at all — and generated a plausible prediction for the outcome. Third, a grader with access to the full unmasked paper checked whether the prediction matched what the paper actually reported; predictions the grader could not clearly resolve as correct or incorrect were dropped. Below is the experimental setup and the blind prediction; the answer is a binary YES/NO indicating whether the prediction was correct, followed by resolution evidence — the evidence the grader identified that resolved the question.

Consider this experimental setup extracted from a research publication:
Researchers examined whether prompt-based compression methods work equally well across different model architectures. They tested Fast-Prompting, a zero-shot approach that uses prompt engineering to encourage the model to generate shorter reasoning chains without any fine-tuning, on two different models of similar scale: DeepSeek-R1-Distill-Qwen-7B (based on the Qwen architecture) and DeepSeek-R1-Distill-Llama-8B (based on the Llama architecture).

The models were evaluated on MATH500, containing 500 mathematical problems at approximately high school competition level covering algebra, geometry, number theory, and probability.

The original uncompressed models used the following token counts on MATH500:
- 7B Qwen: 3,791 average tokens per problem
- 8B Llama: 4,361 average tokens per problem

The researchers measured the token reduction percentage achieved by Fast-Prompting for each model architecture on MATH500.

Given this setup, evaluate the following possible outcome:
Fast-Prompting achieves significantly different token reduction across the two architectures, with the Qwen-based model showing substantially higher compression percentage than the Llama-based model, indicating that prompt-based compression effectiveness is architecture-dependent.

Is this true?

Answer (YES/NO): YES